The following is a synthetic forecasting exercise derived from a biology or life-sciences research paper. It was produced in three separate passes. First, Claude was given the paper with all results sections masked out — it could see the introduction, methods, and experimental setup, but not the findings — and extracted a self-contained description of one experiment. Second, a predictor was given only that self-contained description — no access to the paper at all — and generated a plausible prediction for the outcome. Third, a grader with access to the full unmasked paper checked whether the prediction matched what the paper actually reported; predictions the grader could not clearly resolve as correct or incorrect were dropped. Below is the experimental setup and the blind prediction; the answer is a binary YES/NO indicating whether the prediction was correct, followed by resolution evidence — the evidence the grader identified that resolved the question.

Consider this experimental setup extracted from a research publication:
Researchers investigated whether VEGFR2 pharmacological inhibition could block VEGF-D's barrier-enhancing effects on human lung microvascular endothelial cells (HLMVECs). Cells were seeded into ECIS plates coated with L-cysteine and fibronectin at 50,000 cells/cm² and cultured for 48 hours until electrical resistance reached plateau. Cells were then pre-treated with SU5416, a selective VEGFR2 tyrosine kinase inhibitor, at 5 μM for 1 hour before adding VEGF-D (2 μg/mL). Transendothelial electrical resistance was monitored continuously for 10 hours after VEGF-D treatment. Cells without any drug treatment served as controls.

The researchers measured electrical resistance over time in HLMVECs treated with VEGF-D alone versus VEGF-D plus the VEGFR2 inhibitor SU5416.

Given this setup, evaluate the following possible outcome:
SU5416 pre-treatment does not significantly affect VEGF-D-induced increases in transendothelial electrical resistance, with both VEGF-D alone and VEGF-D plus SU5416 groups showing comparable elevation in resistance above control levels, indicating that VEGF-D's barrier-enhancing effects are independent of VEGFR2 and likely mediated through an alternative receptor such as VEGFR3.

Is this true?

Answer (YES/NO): NO